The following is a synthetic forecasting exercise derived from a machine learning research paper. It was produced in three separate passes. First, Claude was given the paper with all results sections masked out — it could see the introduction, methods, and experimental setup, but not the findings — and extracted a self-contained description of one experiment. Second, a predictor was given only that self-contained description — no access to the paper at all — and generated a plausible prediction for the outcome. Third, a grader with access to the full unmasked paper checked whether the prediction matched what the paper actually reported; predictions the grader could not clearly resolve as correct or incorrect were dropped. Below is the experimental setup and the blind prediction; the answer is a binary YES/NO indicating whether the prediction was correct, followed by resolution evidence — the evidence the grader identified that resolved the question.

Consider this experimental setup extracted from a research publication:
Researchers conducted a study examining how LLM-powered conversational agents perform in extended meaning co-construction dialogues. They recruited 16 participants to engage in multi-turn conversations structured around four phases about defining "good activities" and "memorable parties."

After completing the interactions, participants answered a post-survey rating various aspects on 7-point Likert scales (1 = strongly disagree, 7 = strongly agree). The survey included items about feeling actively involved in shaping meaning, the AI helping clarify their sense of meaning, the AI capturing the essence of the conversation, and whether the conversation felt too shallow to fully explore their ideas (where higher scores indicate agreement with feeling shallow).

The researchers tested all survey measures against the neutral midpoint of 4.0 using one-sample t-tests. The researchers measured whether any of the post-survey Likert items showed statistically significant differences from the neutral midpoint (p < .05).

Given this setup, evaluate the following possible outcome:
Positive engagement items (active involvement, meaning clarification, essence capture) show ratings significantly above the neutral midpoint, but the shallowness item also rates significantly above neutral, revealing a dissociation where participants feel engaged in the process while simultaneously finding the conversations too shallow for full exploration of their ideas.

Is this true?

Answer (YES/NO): NO